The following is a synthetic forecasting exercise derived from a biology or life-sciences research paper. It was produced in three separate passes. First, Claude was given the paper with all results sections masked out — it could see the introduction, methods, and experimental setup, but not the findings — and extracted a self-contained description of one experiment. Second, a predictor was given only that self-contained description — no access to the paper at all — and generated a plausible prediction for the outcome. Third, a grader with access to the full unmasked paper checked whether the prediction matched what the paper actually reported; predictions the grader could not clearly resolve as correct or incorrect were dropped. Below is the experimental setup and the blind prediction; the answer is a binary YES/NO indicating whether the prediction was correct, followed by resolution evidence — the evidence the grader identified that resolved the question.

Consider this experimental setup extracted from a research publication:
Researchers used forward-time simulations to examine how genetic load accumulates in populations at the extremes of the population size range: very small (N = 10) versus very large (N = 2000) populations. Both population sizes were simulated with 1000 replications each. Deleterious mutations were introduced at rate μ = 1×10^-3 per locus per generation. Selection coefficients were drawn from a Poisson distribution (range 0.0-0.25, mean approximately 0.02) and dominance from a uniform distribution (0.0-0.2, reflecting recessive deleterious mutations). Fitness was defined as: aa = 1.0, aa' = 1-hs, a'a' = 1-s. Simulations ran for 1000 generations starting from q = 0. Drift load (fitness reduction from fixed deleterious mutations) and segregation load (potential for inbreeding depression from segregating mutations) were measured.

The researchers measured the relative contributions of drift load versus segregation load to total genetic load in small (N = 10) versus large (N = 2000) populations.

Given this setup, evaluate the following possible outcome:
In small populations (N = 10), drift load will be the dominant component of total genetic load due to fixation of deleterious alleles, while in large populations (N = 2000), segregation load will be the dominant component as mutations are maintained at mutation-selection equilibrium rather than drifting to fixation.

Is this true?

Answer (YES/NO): YES